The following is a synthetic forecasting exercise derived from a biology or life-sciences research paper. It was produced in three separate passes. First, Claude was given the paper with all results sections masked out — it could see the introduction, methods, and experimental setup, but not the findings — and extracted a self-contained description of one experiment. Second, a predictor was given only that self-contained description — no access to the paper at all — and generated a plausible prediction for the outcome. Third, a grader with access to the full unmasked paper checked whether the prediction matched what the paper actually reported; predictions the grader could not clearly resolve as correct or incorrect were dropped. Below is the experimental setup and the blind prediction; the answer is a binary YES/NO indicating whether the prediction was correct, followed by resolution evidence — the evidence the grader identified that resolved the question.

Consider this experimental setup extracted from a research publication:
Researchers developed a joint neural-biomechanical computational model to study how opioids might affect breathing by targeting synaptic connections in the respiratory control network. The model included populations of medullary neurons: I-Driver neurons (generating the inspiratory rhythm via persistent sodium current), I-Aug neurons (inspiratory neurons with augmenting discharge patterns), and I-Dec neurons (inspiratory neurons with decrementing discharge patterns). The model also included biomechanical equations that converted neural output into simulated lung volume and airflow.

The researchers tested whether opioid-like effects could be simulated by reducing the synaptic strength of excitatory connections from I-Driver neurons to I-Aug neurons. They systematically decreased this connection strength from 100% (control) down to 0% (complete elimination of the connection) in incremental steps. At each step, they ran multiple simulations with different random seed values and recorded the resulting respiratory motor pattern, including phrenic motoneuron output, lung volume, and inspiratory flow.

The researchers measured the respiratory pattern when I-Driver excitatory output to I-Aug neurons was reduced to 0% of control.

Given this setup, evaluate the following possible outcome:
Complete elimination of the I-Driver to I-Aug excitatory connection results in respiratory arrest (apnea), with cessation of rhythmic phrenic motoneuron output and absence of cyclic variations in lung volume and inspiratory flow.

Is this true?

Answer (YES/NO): NO